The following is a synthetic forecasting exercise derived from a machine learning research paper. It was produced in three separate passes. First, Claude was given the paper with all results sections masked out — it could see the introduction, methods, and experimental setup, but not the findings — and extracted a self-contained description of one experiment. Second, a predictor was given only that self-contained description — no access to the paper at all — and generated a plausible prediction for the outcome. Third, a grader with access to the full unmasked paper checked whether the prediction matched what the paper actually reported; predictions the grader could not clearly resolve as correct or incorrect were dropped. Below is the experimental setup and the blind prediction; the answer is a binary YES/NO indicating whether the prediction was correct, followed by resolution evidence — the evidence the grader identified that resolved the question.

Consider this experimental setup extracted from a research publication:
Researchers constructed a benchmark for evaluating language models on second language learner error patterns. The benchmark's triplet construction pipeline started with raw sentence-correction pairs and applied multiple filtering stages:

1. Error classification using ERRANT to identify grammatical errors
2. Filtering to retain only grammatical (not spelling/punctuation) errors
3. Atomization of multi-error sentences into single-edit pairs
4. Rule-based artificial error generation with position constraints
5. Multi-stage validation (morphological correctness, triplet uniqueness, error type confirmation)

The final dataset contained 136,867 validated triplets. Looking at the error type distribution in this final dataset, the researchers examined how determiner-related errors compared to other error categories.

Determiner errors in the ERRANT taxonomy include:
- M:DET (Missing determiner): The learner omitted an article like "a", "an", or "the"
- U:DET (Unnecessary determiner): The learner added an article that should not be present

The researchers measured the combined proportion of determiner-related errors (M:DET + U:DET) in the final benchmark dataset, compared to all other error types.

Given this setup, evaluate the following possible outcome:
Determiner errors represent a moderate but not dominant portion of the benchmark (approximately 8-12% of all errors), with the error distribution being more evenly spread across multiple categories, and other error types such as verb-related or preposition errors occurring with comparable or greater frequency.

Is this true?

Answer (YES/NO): NO